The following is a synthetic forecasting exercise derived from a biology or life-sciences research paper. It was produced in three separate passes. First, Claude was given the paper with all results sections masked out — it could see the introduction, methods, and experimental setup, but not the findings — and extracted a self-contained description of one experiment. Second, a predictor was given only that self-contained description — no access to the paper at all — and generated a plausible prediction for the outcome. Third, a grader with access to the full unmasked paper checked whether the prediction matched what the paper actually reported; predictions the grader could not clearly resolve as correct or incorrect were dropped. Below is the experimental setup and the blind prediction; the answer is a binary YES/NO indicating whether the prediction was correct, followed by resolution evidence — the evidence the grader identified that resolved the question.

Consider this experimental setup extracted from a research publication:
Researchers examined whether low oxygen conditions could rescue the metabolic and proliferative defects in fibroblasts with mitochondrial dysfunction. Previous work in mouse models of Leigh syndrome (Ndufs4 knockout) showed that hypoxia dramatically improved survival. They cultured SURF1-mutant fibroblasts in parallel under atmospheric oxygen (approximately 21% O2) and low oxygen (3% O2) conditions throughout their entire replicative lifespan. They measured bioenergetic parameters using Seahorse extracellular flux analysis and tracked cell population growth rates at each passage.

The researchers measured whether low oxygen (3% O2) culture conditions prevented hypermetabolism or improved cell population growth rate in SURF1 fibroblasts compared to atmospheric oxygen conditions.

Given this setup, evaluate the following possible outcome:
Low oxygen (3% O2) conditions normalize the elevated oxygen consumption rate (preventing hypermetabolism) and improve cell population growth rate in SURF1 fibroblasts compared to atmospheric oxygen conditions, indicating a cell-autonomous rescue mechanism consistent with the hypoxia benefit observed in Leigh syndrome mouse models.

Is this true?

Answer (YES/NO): NO